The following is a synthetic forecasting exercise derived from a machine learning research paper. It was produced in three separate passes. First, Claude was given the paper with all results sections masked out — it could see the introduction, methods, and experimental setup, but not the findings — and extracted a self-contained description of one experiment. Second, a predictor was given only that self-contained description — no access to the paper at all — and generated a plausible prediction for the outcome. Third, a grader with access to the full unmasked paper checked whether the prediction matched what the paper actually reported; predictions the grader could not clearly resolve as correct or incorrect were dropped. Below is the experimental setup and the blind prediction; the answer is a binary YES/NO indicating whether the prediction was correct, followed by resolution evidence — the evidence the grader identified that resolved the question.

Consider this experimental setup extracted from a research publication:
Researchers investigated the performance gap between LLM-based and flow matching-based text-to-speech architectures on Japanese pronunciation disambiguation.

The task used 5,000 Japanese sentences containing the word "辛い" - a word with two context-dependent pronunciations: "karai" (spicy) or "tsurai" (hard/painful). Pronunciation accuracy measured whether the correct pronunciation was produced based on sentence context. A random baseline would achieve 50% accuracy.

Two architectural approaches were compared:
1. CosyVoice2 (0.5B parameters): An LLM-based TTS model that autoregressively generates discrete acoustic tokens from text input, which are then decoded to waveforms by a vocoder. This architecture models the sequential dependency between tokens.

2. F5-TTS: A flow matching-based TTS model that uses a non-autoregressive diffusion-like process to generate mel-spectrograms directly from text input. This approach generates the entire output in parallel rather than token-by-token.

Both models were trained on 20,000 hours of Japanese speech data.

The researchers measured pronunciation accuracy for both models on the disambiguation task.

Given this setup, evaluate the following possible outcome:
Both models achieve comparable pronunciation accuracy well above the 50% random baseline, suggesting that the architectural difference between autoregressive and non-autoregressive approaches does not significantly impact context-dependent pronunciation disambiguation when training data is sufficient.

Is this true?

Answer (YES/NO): NO